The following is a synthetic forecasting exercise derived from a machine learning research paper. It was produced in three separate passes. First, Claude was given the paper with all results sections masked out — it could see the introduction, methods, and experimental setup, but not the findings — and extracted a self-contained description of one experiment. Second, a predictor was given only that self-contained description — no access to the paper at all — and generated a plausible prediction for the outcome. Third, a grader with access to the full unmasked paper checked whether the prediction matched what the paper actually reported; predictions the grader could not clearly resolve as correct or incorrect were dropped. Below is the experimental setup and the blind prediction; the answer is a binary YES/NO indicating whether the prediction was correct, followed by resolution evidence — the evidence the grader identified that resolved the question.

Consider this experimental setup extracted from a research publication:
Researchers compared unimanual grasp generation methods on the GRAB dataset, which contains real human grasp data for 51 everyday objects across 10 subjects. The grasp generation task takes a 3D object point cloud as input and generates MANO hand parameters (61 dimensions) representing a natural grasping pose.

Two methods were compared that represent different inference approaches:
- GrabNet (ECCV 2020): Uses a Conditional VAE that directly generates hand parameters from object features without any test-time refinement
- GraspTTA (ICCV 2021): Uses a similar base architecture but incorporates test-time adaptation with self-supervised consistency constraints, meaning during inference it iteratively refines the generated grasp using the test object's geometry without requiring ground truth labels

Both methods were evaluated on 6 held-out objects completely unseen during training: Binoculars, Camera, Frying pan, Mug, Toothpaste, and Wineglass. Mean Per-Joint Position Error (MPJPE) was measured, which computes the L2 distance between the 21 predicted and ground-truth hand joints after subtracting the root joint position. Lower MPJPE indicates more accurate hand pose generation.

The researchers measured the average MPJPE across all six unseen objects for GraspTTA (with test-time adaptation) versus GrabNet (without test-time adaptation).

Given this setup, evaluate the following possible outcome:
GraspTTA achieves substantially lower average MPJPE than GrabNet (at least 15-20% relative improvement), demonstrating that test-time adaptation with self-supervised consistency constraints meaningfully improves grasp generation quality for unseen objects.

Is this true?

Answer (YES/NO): YES